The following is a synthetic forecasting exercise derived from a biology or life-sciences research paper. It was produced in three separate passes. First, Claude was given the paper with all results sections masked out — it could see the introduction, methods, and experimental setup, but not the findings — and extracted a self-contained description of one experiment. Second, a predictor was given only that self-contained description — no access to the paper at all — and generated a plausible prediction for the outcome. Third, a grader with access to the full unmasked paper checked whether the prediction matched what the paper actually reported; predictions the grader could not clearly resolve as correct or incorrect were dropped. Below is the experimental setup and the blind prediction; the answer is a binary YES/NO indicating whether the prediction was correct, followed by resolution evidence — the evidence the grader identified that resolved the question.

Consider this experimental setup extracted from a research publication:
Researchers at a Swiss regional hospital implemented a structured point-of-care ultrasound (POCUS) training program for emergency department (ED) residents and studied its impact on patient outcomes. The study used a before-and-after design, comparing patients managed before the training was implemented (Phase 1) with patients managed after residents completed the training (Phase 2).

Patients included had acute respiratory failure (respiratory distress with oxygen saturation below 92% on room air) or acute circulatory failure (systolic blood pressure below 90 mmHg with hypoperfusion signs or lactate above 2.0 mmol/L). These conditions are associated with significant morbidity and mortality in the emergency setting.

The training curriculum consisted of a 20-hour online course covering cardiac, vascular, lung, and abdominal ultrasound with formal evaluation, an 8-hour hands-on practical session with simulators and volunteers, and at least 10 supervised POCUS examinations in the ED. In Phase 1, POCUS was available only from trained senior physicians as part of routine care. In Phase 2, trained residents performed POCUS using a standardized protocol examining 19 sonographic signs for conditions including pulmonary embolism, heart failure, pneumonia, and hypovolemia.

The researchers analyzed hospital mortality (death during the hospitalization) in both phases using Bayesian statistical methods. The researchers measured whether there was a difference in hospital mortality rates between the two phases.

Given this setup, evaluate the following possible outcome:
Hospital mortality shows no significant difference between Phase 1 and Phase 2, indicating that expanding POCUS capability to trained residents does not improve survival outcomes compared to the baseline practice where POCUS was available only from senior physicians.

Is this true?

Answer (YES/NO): NO